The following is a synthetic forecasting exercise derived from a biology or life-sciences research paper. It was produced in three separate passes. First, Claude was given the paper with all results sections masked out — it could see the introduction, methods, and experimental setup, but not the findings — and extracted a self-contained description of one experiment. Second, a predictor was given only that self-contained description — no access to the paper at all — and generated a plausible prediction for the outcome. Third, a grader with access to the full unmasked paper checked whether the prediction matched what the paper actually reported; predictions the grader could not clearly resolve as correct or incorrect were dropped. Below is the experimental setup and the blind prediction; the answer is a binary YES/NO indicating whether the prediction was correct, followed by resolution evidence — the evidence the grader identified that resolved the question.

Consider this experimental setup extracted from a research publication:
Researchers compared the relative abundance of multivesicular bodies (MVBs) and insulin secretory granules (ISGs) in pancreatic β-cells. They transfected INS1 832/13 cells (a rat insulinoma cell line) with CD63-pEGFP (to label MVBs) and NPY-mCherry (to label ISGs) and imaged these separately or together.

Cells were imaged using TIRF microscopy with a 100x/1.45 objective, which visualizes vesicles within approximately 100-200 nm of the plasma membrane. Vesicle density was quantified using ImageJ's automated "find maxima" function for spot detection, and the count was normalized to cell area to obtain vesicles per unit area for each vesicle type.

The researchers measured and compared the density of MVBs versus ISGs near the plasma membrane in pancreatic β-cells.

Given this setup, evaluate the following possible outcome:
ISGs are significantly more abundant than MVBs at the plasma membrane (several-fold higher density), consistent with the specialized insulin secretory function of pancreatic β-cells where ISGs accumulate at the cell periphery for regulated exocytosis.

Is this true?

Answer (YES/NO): YES